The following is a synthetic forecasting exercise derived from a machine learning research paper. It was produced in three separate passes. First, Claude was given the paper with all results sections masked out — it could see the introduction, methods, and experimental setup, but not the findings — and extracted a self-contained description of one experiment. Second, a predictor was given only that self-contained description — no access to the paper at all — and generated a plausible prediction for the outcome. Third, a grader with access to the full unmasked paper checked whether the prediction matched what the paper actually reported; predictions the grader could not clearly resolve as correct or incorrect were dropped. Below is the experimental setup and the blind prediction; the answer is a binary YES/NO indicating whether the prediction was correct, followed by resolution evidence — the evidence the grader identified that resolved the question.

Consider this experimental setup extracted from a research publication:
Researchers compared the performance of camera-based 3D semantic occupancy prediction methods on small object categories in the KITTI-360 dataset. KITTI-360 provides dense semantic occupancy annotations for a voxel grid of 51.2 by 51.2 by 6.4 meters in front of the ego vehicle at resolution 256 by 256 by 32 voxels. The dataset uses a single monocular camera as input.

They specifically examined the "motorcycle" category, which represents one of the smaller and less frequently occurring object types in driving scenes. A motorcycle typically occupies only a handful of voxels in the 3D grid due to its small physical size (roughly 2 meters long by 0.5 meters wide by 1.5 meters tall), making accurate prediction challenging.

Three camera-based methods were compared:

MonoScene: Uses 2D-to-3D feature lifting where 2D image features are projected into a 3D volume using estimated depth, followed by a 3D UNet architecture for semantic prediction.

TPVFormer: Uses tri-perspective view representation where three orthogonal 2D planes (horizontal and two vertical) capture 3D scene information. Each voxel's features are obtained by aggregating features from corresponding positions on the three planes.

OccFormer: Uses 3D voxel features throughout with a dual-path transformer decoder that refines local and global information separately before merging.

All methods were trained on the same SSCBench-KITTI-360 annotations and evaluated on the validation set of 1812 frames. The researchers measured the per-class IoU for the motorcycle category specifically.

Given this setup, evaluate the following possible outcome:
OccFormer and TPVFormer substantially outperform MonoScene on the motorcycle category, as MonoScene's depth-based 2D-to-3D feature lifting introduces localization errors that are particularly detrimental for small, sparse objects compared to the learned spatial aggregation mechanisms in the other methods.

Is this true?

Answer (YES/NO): NO